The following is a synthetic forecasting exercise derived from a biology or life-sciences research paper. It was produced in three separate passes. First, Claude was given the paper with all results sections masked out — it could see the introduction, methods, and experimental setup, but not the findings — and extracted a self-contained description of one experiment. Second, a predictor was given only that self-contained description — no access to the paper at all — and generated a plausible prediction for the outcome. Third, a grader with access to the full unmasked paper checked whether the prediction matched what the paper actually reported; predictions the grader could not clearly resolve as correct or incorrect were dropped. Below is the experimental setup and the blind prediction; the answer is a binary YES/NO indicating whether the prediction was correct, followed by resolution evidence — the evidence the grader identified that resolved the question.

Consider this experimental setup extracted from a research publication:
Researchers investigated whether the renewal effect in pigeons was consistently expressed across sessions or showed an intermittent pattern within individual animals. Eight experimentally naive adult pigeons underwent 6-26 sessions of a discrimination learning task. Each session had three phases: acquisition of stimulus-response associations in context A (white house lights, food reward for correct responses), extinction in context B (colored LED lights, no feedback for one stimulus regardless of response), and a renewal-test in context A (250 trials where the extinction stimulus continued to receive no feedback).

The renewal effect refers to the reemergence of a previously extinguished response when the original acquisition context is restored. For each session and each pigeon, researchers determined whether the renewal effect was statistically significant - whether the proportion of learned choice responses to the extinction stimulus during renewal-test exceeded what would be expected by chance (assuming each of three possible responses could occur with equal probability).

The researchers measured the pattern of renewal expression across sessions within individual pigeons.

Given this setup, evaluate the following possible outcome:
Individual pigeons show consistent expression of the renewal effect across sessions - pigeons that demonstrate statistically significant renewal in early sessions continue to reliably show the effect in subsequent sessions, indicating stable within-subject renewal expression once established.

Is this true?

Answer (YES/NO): NO